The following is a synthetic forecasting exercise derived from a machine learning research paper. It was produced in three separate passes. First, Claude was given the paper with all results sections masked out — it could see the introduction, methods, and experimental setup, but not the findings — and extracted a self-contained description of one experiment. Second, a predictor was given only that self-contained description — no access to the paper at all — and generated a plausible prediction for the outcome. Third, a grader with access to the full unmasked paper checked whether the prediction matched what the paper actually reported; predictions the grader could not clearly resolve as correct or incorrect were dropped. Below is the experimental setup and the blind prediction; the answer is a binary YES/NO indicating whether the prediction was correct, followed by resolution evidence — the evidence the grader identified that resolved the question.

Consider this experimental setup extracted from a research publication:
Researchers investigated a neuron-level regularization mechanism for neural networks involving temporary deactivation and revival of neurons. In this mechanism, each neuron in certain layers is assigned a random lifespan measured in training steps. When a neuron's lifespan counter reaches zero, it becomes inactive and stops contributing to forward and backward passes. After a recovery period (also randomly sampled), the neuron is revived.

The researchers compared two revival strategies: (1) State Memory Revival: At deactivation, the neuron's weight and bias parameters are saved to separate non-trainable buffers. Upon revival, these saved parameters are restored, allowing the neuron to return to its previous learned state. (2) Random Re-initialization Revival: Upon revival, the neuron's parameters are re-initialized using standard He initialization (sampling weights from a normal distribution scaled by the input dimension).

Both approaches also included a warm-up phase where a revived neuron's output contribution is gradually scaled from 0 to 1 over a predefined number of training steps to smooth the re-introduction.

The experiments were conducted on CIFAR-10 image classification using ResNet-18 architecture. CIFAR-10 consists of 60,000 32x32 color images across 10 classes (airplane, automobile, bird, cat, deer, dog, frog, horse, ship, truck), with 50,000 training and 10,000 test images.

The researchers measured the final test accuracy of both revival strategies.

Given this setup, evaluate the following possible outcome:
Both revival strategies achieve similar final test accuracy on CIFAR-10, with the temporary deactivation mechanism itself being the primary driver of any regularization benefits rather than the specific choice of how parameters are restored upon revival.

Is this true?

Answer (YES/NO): NO